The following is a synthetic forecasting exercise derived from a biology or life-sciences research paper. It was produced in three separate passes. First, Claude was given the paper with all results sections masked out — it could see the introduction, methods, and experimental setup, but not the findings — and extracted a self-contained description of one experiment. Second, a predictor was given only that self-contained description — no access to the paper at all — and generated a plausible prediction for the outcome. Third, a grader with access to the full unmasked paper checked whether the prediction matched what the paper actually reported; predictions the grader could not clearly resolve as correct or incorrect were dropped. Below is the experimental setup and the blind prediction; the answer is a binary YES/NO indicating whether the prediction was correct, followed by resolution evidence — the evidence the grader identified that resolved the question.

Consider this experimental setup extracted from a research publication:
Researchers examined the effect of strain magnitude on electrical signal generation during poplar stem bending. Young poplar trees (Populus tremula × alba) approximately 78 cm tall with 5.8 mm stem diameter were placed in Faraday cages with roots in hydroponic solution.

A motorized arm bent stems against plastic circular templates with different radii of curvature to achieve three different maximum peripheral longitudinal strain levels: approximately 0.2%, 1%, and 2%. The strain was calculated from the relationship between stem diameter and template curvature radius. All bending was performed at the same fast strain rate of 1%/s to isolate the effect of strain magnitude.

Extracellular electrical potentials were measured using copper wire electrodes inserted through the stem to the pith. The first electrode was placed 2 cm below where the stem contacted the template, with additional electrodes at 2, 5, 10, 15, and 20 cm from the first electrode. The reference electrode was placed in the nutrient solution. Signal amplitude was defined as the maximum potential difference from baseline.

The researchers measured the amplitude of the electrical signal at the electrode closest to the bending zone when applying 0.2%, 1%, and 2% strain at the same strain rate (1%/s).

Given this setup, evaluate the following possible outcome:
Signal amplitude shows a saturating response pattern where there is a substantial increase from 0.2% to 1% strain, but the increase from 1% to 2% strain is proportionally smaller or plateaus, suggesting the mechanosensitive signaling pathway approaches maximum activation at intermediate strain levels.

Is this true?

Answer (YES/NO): NO